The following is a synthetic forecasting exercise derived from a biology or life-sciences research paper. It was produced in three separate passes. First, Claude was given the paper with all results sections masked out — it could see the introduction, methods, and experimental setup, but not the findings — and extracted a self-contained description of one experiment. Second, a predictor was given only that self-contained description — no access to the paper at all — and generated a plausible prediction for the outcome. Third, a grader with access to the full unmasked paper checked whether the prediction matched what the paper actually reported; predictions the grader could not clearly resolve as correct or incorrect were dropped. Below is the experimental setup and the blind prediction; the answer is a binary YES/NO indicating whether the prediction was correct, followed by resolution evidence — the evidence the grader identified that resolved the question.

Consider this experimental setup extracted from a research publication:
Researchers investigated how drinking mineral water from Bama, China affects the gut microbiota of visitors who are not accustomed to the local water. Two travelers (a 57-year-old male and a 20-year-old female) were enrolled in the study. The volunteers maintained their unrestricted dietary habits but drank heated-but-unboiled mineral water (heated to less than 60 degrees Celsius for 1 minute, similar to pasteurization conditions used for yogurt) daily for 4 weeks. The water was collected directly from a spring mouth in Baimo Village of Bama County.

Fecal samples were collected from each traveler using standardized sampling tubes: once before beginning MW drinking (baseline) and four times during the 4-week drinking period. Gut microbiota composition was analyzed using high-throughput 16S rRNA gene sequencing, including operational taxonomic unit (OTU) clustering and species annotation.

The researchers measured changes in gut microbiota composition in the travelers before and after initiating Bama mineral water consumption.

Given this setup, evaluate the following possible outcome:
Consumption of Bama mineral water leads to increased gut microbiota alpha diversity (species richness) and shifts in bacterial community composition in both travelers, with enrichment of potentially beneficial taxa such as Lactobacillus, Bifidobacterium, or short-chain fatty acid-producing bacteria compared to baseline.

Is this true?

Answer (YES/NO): NO